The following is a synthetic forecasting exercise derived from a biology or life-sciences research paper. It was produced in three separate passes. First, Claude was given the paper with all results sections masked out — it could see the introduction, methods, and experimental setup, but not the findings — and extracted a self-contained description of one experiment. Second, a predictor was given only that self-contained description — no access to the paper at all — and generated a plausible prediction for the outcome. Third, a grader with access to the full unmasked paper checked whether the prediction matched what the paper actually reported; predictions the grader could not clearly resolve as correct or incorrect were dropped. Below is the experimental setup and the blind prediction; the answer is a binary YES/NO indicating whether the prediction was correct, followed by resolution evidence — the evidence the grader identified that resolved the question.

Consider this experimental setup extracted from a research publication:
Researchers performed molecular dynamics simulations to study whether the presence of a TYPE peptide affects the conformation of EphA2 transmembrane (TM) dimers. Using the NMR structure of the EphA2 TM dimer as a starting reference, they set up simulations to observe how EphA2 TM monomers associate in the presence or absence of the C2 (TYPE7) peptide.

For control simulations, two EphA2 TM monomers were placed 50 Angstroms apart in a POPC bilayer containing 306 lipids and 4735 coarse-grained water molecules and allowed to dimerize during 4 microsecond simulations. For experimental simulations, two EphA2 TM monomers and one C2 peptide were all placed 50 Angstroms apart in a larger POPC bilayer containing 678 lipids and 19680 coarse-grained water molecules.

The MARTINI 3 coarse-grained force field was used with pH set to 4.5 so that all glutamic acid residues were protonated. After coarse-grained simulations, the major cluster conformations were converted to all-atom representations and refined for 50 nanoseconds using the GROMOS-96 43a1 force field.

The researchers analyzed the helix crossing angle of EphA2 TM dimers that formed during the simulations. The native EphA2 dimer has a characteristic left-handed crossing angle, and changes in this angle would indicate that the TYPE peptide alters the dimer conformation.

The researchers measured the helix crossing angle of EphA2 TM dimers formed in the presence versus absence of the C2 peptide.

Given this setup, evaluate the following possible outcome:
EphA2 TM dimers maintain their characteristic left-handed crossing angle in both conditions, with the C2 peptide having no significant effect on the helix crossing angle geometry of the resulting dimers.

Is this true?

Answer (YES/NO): NO